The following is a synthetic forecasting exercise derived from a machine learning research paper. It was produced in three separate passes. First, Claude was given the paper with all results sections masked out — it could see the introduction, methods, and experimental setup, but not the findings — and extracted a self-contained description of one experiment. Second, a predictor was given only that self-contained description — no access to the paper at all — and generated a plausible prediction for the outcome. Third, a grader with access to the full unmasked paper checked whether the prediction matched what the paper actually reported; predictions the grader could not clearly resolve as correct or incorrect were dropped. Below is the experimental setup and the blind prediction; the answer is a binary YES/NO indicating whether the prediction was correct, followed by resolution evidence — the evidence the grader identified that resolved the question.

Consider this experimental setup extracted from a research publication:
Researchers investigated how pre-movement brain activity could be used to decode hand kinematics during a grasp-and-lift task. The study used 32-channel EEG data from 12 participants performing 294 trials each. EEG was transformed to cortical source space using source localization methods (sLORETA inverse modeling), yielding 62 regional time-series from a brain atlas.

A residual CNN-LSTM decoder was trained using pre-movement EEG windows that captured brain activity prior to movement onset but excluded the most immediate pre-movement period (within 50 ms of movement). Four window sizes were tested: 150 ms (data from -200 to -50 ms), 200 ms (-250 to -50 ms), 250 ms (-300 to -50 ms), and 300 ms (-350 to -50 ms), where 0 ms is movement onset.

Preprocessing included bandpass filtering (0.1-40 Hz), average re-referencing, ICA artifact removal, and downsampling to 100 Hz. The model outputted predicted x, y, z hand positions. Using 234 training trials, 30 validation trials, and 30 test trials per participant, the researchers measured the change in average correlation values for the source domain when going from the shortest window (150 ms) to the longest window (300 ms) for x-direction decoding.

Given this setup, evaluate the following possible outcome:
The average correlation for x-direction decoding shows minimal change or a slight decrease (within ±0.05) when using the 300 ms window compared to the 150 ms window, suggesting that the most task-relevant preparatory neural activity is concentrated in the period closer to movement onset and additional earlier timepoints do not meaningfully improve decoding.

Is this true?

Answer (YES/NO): NO